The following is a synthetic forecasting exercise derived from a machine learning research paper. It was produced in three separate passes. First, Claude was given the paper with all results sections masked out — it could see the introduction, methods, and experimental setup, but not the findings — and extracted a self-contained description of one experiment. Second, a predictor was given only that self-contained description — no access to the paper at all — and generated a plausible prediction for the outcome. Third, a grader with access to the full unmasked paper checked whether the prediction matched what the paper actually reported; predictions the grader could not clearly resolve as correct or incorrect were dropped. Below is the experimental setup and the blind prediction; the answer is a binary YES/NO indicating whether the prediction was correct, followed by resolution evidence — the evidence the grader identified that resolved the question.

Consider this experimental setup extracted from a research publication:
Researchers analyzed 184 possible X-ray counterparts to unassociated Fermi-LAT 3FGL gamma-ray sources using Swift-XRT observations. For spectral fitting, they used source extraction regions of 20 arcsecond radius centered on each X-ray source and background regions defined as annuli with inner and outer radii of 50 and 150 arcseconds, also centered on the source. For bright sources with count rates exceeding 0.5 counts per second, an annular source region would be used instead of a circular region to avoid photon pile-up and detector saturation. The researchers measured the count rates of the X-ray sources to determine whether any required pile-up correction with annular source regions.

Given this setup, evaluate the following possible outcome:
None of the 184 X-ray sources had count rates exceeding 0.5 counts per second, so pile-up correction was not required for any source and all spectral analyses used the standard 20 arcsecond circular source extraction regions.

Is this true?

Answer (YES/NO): YES